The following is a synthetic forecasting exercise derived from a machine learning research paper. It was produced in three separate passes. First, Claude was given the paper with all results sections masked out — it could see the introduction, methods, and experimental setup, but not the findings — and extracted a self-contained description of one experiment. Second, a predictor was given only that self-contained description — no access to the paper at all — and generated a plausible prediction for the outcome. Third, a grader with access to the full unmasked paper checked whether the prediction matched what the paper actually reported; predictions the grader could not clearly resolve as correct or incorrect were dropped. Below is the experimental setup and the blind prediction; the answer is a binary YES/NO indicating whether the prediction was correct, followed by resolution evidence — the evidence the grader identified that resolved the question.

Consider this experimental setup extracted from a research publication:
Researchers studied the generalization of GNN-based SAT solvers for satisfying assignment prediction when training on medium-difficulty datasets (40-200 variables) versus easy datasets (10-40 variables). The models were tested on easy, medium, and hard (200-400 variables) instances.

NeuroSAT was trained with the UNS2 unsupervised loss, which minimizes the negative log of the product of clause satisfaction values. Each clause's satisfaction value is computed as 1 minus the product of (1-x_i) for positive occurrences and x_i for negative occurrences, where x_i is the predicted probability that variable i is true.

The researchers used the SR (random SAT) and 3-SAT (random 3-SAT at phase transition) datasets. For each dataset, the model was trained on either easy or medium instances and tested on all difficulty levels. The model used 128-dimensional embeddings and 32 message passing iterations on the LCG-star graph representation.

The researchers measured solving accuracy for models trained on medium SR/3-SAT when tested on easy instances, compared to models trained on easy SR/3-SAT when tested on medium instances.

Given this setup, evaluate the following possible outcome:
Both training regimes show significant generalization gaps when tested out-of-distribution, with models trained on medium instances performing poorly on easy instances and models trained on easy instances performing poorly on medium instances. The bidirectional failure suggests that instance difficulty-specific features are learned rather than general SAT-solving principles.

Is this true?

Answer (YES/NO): NO